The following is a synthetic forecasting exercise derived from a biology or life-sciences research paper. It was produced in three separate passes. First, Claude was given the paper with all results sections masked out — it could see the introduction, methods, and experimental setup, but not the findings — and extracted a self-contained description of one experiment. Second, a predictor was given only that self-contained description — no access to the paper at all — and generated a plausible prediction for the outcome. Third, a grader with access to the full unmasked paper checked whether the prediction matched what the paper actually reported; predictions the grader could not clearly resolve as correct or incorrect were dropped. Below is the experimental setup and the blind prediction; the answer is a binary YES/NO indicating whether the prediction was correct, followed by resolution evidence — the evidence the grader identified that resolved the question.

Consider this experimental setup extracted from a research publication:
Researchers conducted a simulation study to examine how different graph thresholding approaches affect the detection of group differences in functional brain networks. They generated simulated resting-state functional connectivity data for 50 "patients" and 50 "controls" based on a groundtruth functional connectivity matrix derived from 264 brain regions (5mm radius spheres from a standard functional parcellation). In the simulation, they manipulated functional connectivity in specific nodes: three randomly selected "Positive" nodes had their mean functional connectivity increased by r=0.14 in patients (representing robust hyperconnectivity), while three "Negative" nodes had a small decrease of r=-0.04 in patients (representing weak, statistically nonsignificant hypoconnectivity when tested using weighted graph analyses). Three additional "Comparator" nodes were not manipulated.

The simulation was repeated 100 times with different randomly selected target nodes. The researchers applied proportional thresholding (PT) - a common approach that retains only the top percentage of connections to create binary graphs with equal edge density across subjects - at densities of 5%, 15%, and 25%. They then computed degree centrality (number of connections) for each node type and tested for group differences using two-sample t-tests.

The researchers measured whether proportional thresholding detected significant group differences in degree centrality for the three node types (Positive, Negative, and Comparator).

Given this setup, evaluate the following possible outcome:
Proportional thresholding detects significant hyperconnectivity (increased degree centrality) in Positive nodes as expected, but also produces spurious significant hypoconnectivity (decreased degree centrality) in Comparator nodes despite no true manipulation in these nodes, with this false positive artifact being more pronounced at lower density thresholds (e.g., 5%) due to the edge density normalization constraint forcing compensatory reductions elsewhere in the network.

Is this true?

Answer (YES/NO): NO